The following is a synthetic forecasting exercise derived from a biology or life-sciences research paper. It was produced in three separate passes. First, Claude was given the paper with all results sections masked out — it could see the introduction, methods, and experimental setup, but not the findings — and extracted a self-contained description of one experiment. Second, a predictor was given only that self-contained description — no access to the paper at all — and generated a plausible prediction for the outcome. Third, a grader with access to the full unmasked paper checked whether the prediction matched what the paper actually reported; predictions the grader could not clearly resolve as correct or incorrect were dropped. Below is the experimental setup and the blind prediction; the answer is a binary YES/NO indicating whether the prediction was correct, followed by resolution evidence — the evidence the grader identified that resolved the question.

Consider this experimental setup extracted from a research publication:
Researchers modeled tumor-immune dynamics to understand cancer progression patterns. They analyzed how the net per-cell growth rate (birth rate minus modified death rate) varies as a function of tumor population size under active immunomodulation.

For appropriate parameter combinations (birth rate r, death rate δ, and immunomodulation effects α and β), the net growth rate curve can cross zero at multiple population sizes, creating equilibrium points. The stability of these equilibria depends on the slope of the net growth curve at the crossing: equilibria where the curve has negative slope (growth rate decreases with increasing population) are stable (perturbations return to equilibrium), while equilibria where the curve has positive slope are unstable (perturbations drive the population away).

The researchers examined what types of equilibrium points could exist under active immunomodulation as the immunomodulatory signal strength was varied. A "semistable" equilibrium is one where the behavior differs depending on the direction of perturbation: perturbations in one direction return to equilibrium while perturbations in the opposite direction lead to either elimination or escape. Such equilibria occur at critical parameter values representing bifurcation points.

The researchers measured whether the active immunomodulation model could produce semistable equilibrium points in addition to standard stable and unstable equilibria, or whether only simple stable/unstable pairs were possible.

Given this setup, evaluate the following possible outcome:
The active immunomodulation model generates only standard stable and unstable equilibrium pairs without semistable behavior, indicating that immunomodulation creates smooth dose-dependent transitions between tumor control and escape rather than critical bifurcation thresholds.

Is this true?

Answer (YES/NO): NO